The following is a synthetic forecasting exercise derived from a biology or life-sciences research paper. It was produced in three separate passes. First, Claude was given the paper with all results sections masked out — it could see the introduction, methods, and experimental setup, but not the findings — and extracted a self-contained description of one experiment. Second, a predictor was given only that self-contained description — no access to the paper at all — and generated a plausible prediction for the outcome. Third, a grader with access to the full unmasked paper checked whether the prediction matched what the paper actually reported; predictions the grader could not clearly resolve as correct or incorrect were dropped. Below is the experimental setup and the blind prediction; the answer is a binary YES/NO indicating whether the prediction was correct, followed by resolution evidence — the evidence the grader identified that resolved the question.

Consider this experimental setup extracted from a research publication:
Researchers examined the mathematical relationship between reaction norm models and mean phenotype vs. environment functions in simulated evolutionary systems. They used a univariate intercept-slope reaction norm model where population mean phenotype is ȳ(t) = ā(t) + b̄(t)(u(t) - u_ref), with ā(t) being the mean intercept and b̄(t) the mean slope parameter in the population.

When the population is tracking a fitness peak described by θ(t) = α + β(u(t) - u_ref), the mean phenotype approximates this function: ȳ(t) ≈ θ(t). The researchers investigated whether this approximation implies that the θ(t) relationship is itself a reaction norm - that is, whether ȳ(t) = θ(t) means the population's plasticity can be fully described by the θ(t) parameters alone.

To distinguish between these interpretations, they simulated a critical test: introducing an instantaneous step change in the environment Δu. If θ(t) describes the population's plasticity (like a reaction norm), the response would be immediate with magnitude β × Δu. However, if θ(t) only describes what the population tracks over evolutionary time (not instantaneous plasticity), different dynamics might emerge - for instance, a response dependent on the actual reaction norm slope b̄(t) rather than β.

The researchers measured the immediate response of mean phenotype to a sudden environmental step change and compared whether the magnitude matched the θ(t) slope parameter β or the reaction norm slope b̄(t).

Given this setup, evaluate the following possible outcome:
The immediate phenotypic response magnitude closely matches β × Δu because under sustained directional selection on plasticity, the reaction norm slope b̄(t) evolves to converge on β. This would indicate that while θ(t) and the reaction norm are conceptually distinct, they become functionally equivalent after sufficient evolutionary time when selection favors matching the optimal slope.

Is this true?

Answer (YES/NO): NO